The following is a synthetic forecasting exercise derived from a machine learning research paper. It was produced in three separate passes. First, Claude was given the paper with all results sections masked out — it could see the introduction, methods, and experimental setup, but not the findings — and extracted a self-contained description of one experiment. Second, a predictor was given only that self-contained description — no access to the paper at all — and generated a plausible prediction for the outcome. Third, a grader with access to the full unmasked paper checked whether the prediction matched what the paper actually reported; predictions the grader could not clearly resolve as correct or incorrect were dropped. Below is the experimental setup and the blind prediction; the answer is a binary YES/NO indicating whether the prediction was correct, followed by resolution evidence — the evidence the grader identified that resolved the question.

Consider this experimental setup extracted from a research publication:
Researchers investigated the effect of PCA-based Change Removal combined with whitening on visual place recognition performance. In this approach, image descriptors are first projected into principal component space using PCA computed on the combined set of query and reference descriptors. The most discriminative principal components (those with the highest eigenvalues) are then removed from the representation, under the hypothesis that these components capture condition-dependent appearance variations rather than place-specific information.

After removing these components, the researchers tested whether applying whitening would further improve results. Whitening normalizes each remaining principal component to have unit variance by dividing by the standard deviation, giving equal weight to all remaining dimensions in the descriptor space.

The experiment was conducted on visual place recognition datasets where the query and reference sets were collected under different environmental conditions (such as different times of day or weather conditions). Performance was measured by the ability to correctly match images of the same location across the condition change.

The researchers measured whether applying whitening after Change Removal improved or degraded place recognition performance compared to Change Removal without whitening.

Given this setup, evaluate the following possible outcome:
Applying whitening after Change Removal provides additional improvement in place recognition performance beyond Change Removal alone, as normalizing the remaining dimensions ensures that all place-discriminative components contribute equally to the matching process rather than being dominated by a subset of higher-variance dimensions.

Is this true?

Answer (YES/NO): NO